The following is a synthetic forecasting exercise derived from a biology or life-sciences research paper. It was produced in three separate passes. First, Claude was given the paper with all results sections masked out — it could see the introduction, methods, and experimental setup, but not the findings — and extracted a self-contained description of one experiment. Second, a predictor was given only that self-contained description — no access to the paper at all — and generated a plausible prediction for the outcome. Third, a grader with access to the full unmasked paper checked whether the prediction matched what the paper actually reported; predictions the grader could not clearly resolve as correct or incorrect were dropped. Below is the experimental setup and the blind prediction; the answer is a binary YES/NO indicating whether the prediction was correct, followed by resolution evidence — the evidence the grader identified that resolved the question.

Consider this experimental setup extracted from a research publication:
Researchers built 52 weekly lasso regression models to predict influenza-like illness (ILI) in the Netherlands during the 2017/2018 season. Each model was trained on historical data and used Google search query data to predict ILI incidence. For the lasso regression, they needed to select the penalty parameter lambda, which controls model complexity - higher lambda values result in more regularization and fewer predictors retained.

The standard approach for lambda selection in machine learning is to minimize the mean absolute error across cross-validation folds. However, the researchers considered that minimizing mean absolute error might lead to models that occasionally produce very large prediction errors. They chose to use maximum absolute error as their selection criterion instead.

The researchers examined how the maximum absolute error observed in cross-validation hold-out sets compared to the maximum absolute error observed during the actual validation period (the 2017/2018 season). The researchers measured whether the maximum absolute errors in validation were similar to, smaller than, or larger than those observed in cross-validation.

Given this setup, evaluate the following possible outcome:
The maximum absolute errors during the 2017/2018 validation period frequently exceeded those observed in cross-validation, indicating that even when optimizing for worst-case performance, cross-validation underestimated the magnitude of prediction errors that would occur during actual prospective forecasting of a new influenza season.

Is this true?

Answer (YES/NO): YES